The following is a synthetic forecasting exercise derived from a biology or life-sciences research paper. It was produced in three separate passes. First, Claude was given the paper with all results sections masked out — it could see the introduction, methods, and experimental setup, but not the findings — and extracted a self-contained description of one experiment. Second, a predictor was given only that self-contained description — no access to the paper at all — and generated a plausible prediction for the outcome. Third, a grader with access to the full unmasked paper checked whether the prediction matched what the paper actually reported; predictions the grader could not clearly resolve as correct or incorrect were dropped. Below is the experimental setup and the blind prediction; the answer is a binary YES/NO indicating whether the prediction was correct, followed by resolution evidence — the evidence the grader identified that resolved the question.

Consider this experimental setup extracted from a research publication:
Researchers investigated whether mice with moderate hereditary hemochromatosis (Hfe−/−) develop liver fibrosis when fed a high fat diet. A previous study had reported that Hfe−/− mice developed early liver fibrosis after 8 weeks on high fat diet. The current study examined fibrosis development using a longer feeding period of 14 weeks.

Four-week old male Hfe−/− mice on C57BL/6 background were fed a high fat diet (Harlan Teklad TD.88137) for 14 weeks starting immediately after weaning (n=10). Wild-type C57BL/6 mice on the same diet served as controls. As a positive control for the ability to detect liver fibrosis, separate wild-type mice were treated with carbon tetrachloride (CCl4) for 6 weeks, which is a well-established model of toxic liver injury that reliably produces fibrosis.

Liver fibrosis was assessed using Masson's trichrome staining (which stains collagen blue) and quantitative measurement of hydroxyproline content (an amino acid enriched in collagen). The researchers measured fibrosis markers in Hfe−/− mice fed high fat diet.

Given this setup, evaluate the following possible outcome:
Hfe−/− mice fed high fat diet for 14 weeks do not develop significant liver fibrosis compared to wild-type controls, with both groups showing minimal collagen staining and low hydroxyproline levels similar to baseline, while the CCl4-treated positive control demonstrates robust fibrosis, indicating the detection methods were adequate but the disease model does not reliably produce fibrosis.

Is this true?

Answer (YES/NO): YES